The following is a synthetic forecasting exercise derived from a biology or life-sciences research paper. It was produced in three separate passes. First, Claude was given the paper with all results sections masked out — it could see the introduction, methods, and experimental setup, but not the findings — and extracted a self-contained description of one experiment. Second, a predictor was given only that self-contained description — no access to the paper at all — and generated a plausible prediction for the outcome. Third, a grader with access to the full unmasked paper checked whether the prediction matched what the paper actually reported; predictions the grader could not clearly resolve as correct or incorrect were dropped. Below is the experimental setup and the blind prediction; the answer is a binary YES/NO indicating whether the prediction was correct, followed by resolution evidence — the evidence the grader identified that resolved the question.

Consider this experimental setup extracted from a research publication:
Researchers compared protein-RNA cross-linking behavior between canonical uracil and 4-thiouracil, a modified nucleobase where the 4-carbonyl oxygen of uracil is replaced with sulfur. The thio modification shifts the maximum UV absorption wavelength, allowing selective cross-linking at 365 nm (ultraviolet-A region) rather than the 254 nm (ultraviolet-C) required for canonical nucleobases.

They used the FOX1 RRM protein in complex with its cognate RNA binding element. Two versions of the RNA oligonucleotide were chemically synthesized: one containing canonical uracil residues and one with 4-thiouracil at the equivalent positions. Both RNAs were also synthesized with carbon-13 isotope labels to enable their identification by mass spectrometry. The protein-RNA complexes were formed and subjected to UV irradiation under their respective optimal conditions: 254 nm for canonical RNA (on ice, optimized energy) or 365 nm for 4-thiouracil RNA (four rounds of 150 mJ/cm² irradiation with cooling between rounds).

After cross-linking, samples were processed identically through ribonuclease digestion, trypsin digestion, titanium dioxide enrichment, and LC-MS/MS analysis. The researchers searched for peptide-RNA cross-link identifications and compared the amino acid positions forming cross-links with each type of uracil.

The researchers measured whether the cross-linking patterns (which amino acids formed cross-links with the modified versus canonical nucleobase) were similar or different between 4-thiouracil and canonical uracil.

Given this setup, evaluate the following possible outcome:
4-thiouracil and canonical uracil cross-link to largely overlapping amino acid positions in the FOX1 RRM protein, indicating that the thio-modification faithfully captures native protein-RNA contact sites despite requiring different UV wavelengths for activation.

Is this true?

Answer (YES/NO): NO